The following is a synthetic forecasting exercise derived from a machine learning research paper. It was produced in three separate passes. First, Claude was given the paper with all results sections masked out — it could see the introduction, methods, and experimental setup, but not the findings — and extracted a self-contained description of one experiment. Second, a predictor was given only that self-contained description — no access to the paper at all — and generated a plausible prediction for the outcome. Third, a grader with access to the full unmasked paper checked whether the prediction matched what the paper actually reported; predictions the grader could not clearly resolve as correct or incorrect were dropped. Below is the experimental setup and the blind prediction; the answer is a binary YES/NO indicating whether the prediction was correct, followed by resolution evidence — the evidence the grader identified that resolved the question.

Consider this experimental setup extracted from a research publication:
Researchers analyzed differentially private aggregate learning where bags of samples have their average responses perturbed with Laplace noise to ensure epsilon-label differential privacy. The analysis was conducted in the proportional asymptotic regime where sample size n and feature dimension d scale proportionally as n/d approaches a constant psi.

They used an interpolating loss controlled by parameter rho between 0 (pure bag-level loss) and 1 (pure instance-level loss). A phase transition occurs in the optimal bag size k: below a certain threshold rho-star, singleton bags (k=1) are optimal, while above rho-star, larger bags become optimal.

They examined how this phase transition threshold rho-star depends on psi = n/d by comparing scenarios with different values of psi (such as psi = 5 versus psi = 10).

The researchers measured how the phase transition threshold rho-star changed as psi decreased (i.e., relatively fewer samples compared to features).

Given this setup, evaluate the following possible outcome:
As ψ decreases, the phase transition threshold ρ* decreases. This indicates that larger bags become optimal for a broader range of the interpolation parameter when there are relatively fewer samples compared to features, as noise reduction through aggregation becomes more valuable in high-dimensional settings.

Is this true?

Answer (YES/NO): NO